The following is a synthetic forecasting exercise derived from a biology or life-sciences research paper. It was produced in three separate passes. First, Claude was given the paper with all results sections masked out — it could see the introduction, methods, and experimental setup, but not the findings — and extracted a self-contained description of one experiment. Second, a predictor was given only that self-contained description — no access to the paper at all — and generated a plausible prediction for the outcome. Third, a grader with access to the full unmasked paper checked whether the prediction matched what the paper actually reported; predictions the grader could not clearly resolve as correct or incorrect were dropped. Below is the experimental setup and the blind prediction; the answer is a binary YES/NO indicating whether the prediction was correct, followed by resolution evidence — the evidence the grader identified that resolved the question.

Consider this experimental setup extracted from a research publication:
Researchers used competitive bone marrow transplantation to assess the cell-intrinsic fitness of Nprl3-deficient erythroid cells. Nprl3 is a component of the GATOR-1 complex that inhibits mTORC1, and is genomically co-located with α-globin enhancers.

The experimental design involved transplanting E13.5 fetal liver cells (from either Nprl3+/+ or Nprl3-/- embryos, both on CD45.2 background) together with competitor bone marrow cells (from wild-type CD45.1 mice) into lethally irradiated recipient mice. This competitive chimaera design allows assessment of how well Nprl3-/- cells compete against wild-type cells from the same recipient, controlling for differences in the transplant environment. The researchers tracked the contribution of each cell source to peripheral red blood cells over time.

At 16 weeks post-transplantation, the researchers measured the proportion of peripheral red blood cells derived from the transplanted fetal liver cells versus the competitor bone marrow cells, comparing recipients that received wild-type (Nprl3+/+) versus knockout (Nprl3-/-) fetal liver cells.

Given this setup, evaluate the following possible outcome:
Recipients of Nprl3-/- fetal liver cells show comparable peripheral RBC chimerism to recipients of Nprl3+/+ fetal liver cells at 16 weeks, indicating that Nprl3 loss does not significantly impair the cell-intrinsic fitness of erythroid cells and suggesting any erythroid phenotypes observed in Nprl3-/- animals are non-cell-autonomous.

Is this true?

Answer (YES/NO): NO